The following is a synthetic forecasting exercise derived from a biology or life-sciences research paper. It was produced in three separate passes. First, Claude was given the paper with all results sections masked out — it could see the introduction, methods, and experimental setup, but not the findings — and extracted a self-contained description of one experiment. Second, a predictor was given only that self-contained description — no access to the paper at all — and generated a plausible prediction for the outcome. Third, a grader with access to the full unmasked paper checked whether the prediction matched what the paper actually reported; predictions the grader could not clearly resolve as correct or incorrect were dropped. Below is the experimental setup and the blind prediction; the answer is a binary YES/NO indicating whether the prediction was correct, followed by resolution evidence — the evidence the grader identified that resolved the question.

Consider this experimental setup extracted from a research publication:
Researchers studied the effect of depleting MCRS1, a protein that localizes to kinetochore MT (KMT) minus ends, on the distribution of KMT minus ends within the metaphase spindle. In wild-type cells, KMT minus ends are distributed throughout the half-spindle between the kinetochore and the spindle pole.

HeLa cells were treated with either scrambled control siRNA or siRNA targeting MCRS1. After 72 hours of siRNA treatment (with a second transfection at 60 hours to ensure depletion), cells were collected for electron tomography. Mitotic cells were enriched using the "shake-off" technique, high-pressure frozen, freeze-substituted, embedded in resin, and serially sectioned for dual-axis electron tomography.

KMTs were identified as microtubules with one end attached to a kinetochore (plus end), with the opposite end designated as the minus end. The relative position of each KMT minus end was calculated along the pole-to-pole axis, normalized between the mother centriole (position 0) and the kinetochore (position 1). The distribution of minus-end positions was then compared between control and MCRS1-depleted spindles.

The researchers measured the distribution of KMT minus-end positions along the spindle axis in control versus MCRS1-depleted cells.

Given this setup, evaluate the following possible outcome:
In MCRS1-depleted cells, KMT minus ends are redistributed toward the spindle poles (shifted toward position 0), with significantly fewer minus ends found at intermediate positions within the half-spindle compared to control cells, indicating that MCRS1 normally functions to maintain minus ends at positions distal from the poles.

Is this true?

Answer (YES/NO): NO